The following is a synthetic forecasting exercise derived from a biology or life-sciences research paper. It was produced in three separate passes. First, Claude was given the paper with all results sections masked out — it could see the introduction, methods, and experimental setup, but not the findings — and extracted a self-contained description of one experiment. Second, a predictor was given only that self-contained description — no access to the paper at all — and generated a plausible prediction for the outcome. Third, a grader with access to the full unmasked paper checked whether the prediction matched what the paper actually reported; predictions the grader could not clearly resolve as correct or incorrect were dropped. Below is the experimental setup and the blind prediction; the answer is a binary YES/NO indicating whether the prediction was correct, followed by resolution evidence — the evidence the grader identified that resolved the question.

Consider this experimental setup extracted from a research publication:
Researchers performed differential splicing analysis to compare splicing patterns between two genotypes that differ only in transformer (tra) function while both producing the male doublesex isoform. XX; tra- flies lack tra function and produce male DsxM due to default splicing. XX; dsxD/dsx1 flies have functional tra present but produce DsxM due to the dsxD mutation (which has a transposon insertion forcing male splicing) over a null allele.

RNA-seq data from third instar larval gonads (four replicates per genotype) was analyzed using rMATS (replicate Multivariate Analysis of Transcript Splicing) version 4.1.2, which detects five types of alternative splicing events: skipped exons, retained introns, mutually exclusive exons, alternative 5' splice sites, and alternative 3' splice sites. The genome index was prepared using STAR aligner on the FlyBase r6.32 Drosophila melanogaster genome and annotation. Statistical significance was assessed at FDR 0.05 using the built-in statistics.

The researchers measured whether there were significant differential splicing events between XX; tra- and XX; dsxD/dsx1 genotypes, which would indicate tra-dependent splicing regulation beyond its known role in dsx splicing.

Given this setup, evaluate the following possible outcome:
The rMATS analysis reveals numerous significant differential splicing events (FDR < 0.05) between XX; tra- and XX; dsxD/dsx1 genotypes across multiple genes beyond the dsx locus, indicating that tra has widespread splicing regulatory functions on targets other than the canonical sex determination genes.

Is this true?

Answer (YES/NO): NO